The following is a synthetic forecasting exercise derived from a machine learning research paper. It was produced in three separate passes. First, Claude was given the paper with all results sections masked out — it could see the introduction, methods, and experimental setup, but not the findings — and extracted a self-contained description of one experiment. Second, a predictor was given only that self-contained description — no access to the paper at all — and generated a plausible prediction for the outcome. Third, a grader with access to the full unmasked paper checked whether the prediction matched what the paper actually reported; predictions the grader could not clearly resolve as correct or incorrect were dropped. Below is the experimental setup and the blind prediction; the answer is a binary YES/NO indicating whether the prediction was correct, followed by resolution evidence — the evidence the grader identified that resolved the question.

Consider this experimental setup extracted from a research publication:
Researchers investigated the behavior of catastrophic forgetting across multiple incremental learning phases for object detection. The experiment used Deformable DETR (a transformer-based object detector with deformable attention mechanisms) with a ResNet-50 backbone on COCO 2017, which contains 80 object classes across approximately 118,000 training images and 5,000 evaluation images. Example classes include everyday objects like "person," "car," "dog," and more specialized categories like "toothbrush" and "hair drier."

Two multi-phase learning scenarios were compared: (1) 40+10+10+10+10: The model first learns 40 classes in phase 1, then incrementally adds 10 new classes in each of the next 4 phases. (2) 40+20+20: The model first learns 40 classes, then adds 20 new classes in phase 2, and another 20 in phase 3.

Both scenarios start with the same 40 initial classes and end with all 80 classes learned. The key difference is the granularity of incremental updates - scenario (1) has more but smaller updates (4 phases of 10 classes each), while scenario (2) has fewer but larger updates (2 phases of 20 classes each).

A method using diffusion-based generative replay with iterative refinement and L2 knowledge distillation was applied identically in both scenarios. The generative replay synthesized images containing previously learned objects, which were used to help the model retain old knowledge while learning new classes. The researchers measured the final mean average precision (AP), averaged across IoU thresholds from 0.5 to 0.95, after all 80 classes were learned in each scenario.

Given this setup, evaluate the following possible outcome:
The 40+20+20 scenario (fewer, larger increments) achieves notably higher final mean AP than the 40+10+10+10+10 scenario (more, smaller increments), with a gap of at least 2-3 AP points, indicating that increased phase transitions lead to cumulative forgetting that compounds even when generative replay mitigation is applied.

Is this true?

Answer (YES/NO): YES